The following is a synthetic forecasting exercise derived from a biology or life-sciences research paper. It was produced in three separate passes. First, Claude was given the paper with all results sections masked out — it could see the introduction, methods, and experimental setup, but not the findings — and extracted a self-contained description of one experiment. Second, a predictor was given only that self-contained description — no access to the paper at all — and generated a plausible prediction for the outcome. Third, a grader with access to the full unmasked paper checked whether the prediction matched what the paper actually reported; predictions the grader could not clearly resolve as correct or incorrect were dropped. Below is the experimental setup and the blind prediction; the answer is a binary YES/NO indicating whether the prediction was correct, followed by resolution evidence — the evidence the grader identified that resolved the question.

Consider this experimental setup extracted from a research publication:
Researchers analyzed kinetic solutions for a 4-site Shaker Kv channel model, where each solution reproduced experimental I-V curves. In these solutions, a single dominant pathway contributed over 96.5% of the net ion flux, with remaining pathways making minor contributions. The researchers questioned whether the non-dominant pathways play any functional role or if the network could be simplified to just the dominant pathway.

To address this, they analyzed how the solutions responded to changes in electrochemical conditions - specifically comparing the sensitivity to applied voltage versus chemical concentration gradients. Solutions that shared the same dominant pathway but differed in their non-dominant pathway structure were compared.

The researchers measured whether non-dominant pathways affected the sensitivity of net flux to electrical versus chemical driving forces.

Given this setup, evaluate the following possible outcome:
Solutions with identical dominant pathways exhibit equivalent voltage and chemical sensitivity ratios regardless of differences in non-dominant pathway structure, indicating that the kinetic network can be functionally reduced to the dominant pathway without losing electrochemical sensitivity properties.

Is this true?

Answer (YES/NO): NO